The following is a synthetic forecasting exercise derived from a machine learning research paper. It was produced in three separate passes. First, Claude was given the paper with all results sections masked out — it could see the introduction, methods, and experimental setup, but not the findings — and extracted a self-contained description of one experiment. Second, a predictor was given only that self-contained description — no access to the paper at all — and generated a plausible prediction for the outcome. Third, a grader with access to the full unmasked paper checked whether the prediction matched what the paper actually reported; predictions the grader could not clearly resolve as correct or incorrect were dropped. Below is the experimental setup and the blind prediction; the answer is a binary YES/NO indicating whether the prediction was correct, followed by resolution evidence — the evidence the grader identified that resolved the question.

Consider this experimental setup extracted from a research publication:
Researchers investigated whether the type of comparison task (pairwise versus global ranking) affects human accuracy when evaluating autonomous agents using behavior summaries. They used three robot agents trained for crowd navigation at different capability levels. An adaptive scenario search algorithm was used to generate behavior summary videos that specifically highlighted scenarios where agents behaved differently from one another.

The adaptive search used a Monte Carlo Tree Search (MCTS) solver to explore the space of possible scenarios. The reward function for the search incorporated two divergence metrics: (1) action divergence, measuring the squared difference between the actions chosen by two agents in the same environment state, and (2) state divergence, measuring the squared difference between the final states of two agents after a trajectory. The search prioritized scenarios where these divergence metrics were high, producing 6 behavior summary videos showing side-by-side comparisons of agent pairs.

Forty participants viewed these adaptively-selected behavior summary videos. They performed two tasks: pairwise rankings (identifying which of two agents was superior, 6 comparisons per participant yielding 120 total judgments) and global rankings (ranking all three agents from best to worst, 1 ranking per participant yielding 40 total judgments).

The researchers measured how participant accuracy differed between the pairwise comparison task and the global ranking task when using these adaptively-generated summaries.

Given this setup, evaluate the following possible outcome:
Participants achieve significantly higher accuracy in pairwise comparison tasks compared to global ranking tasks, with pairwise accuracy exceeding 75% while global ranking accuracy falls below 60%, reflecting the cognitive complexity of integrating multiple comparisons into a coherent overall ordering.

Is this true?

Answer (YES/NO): NO